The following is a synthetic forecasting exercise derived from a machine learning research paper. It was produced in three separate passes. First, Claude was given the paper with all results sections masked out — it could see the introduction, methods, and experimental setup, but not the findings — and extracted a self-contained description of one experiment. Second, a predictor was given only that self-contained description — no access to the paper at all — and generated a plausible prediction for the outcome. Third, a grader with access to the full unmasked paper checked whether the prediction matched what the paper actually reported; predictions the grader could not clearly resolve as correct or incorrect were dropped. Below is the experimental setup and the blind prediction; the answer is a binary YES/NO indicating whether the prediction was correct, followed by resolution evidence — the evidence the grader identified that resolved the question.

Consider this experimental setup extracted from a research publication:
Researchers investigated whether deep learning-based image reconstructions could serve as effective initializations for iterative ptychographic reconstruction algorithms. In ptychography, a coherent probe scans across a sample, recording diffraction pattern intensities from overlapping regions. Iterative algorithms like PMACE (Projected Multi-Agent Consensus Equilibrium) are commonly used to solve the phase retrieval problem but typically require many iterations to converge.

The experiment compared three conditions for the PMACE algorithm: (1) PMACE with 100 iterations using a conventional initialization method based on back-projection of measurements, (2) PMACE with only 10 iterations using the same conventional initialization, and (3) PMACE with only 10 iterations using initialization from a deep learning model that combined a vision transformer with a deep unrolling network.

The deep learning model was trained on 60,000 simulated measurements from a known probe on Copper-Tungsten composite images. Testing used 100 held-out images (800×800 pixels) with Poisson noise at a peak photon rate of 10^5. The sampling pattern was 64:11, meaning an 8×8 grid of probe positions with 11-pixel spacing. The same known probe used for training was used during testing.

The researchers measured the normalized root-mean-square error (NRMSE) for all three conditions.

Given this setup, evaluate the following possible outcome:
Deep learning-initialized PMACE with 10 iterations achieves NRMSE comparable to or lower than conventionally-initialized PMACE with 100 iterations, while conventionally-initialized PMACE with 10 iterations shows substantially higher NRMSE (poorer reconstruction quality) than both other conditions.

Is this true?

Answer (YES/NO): YES